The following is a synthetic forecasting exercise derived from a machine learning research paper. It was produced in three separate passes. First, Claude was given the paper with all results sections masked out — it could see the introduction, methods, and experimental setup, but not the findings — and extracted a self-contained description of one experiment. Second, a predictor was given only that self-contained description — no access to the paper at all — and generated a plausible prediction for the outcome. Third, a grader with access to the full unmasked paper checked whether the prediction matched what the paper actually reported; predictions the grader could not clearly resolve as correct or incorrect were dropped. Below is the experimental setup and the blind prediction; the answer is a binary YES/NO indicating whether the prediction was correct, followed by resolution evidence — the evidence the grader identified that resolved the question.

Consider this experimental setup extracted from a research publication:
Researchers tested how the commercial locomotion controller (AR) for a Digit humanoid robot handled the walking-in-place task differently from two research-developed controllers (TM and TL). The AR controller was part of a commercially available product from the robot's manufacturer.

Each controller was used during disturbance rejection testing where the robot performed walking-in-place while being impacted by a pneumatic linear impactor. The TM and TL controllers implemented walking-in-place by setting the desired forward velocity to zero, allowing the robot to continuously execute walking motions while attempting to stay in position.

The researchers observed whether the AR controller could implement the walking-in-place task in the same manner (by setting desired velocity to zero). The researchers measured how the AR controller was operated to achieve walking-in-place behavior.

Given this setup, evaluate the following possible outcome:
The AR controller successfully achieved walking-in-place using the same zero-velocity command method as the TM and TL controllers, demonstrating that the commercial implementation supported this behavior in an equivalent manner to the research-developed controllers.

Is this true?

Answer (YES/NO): NO